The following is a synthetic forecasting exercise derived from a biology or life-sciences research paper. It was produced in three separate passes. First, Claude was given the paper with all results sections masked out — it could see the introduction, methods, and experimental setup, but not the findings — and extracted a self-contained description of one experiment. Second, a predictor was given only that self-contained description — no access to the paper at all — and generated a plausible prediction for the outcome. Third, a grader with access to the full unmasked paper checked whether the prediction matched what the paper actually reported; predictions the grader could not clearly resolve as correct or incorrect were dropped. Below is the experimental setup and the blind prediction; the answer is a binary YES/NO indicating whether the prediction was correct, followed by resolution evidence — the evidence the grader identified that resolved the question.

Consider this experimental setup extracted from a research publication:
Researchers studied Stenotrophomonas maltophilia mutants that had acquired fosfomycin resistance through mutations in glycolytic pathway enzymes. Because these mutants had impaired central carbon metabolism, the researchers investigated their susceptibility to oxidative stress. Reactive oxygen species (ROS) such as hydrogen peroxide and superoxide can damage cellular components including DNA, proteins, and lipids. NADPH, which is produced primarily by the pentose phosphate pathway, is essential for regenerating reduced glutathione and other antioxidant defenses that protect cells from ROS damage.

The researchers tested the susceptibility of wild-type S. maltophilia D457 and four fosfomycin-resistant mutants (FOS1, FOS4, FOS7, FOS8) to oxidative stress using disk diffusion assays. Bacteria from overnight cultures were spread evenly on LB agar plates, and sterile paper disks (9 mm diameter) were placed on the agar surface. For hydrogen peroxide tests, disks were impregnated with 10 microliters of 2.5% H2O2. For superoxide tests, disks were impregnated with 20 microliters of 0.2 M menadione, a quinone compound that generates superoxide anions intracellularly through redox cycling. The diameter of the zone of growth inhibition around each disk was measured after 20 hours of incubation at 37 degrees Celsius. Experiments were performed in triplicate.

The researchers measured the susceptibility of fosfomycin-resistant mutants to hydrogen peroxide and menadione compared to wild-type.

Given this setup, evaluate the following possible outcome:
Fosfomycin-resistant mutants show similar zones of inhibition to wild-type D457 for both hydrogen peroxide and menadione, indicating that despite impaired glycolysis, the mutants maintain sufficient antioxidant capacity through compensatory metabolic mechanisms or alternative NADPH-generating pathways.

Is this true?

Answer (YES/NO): YES